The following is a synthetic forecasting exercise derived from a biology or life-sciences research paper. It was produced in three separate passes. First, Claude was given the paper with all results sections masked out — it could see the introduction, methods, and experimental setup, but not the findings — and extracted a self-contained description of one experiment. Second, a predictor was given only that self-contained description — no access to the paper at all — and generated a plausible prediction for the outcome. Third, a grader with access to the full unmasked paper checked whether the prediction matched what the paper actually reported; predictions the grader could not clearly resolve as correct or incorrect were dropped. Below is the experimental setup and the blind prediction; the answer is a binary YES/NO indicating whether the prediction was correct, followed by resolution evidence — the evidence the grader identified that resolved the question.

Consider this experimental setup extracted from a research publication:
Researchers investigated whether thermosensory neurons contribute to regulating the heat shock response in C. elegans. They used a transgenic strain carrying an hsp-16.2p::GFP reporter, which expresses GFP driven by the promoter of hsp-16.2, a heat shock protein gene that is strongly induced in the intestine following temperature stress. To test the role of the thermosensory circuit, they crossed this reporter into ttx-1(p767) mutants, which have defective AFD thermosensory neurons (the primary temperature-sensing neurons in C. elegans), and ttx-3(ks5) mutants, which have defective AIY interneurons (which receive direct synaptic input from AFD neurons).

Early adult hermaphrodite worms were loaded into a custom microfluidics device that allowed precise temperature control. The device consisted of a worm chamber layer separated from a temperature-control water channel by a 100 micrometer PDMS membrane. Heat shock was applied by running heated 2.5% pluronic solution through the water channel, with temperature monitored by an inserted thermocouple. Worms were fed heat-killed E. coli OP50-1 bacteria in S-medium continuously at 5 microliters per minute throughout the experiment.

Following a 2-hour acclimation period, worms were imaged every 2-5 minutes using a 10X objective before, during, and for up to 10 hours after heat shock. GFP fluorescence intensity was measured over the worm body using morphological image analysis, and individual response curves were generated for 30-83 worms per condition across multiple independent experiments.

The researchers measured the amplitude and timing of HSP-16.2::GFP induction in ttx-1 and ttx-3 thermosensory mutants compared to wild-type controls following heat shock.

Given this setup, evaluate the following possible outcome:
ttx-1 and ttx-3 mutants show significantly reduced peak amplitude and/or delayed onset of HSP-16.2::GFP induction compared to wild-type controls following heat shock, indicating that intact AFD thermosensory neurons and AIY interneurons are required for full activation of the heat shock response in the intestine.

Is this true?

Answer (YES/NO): NO